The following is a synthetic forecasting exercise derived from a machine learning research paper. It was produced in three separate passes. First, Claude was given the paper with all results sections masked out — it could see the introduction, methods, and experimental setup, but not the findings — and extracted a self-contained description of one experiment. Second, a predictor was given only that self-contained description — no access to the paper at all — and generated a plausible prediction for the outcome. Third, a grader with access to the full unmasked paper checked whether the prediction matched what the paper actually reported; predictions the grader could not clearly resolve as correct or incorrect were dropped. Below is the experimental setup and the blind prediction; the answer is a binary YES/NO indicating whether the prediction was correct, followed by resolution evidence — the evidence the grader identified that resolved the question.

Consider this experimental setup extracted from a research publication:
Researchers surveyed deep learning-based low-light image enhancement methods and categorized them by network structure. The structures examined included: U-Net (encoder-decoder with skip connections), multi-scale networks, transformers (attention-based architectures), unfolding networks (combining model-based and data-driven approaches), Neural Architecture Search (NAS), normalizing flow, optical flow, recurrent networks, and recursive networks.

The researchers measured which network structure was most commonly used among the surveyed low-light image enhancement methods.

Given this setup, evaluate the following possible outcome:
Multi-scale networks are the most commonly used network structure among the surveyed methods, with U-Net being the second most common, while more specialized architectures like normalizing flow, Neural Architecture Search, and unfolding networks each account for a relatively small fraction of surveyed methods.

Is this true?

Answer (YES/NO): NO